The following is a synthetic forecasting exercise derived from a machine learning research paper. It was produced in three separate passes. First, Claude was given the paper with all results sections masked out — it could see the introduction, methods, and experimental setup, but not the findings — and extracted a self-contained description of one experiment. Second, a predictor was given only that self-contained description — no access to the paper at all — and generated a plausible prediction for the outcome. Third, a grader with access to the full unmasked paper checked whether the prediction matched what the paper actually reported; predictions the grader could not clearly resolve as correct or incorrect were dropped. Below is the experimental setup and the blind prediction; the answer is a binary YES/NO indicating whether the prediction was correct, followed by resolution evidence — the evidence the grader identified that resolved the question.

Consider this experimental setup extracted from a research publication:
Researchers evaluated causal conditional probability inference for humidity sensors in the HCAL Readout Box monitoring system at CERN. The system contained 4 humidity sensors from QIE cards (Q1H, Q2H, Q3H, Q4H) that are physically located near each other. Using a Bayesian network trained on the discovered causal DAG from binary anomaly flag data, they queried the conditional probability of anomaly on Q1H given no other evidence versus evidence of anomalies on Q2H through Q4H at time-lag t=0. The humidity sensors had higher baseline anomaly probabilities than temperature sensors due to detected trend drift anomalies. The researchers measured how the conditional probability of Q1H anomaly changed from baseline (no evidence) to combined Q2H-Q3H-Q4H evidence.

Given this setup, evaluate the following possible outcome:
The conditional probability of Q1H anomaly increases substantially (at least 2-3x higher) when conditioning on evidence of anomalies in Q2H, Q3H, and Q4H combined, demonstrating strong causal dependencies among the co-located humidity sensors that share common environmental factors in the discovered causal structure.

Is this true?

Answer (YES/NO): YES